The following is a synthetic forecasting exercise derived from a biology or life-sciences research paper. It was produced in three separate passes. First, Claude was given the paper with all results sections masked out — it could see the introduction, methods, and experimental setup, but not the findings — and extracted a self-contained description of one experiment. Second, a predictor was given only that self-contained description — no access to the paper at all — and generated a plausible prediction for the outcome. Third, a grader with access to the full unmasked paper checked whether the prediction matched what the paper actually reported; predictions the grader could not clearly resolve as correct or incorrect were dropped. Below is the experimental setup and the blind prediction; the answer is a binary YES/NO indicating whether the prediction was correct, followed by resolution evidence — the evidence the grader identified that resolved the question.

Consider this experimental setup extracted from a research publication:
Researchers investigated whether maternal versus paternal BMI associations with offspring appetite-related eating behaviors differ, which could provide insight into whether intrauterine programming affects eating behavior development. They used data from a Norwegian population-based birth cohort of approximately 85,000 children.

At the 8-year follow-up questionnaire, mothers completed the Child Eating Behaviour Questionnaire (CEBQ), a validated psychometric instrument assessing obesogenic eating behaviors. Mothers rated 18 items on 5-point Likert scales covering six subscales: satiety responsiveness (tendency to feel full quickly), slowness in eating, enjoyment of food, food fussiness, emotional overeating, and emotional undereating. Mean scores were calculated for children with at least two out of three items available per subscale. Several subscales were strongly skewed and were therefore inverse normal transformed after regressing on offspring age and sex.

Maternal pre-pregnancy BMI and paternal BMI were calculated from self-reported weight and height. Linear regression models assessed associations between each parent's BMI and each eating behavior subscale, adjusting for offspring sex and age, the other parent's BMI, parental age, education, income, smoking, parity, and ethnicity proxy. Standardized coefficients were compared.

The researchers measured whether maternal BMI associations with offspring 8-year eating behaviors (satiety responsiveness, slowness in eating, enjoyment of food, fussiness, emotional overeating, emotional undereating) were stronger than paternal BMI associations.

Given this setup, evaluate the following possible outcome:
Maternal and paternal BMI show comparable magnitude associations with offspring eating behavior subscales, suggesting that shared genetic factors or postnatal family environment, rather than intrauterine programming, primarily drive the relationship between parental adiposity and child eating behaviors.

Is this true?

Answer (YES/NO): NO